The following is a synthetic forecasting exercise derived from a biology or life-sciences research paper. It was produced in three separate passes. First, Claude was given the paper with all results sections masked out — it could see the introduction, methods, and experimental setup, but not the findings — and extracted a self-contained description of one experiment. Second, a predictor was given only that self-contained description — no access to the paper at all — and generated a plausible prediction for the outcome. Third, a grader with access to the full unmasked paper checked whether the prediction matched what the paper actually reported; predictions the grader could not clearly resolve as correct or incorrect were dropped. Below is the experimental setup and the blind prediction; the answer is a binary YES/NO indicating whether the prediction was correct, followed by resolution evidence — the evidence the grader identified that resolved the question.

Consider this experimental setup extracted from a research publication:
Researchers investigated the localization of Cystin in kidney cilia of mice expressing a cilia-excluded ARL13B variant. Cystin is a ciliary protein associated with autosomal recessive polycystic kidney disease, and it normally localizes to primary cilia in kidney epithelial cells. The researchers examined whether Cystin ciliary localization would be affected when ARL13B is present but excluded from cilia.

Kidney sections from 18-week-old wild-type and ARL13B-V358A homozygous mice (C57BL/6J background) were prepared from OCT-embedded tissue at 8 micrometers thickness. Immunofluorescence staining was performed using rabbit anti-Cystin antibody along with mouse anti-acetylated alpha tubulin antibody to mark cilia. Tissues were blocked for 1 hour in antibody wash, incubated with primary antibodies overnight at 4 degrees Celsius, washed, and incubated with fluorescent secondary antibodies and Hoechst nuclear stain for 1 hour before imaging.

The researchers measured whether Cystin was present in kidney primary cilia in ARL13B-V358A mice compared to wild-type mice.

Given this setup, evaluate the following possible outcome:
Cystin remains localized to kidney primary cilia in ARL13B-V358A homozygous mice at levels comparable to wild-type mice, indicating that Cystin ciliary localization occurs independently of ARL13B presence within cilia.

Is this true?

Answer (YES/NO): YES